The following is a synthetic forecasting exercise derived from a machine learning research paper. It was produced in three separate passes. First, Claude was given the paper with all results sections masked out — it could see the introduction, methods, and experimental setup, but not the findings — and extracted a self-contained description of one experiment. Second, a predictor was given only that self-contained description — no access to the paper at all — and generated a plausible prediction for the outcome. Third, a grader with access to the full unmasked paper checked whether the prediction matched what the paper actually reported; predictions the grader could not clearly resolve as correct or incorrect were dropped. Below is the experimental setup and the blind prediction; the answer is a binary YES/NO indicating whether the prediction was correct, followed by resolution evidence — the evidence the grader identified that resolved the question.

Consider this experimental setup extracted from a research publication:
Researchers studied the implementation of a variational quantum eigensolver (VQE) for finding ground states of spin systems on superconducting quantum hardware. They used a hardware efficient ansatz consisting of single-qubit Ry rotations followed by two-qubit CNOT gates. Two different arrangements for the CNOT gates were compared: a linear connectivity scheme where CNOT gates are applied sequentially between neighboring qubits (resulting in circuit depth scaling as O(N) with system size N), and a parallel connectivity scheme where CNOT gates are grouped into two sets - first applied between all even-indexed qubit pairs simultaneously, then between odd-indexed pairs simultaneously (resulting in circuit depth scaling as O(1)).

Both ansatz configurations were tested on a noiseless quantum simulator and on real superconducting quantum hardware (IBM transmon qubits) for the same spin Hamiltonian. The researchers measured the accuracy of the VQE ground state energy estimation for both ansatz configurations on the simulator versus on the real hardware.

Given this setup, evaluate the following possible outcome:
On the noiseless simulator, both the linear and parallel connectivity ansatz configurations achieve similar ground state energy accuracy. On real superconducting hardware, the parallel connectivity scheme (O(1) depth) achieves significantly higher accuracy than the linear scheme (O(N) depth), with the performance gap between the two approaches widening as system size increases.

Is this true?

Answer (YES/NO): NO